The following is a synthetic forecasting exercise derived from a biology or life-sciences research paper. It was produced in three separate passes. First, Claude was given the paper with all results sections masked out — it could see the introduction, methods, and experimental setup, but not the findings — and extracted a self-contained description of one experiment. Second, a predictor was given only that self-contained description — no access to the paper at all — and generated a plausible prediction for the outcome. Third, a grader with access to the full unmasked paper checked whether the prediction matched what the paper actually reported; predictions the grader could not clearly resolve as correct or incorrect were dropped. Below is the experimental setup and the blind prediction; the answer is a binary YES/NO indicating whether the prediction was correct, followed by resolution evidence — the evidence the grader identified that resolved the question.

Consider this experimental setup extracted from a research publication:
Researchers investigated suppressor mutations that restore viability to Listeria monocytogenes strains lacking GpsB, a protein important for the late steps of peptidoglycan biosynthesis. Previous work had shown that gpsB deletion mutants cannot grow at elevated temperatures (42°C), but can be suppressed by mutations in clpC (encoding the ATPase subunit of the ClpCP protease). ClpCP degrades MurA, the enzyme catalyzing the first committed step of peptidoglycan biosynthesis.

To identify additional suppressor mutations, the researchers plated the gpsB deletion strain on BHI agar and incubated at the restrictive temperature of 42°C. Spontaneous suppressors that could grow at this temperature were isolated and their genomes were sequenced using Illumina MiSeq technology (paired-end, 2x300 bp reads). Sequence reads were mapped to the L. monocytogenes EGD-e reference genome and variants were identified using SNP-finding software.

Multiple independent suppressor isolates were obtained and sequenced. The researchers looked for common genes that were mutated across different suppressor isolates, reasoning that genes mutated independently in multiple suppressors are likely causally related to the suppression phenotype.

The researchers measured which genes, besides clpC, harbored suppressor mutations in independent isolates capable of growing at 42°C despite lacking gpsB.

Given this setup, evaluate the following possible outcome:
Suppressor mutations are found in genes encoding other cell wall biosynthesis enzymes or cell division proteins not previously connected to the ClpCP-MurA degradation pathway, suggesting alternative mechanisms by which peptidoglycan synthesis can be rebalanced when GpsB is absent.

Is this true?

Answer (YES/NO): NO